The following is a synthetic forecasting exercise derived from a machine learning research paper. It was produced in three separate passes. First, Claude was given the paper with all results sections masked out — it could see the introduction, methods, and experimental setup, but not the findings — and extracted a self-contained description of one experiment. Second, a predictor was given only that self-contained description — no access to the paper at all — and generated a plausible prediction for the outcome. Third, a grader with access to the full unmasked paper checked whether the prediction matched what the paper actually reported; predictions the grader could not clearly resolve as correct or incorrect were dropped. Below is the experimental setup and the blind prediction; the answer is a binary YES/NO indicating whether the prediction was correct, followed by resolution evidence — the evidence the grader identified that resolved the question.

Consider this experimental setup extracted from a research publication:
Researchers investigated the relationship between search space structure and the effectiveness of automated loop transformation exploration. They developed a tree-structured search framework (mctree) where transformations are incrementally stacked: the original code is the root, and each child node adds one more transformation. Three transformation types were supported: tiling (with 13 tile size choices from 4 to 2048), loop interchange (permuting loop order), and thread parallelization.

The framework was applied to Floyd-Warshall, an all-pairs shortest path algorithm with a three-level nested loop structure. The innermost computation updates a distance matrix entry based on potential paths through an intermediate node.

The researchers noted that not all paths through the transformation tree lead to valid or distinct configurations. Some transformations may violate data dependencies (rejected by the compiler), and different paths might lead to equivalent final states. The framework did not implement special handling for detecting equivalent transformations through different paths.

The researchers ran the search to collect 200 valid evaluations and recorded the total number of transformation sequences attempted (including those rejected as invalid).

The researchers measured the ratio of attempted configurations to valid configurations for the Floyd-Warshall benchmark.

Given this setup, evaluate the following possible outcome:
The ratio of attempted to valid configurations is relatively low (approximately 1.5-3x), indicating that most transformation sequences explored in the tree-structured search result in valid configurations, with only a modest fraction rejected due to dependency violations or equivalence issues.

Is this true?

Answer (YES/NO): YES